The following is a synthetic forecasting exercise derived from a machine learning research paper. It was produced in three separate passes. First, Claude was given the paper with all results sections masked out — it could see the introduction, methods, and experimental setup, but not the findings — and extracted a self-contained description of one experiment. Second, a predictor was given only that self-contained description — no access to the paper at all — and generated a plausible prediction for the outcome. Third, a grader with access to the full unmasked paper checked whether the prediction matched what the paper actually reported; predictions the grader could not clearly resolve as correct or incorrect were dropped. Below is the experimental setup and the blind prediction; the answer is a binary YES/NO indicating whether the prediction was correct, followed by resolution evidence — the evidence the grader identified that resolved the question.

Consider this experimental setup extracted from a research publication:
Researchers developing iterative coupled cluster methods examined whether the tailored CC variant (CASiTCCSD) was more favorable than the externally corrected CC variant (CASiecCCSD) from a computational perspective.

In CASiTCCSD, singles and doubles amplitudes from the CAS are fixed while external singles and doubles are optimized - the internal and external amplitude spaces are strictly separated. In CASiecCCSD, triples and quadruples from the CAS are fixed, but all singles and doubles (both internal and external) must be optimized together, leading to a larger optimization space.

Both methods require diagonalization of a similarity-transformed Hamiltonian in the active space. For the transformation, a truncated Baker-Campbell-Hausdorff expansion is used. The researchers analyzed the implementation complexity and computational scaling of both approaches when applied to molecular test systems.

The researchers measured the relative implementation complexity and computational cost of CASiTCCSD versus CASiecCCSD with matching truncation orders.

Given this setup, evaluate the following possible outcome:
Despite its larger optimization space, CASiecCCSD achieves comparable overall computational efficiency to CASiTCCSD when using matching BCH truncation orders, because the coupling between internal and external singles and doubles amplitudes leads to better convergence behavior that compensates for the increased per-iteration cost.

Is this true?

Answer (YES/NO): NO